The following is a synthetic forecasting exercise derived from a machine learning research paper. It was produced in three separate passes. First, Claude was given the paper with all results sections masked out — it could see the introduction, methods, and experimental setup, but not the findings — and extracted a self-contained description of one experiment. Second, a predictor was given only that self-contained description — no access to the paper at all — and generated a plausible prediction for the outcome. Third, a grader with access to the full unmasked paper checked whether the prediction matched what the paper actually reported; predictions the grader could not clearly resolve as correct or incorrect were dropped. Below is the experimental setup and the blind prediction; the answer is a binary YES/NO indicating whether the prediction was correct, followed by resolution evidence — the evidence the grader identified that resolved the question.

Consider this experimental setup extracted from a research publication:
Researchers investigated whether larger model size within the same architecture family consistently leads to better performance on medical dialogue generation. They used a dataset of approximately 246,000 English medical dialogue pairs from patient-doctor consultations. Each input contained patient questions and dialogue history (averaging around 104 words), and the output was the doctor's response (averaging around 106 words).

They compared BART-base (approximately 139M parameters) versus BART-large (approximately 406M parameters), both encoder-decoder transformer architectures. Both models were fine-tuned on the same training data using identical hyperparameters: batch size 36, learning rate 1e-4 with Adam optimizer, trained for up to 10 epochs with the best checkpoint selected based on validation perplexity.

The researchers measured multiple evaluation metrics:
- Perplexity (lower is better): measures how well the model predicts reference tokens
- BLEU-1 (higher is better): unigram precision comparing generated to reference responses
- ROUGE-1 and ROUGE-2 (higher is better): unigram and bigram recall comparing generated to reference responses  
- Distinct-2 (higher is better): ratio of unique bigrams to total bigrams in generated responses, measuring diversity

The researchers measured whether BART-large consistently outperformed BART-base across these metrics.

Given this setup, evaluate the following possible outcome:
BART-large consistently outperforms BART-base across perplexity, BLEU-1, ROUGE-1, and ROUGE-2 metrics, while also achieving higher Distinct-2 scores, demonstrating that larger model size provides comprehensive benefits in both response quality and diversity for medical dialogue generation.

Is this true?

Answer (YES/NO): NO